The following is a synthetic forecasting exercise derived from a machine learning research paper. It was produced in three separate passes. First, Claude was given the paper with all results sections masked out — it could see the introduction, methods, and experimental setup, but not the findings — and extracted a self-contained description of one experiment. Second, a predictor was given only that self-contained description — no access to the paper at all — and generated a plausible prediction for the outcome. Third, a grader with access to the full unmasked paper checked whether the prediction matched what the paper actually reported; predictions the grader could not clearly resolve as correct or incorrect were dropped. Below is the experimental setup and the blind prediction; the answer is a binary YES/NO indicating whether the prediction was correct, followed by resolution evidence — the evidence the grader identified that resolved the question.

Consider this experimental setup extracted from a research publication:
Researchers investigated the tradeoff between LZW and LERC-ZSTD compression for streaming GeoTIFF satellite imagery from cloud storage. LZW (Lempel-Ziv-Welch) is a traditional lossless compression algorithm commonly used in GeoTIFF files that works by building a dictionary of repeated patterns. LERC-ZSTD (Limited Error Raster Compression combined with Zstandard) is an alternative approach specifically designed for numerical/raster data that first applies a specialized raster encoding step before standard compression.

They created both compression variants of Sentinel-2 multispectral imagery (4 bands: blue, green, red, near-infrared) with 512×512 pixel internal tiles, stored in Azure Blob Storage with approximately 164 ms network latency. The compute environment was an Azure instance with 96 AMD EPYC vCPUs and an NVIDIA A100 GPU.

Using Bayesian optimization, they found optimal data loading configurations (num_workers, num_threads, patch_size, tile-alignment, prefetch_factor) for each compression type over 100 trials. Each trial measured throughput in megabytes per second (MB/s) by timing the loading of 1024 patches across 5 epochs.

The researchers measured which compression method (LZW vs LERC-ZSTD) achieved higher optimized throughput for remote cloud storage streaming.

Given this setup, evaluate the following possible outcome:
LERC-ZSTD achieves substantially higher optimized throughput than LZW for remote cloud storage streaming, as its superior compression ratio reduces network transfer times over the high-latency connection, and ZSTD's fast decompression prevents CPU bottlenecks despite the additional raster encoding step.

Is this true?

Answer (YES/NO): YES